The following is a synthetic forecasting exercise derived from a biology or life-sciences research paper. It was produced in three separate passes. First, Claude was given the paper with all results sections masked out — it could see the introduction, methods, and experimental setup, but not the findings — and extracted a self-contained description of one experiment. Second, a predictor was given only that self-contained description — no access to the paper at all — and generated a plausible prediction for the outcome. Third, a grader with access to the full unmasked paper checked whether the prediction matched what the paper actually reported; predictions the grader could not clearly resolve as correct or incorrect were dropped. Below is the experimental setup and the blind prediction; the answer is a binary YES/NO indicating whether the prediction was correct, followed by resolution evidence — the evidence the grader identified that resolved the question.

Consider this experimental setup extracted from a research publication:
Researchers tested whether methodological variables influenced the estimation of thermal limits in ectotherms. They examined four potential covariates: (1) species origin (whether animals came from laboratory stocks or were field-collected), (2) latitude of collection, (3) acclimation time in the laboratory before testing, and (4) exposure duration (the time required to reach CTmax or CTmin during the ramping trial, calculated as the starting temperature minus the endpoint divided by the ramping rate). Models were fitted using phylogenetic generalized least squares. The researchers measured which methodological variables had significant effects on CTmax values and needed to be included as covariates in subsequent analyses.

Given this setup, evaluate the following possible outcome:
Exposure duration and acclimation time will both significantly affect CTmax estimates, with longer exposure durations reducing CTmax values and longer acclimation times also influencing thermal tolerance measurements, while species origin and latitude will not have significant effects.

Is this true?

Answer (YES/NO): NO